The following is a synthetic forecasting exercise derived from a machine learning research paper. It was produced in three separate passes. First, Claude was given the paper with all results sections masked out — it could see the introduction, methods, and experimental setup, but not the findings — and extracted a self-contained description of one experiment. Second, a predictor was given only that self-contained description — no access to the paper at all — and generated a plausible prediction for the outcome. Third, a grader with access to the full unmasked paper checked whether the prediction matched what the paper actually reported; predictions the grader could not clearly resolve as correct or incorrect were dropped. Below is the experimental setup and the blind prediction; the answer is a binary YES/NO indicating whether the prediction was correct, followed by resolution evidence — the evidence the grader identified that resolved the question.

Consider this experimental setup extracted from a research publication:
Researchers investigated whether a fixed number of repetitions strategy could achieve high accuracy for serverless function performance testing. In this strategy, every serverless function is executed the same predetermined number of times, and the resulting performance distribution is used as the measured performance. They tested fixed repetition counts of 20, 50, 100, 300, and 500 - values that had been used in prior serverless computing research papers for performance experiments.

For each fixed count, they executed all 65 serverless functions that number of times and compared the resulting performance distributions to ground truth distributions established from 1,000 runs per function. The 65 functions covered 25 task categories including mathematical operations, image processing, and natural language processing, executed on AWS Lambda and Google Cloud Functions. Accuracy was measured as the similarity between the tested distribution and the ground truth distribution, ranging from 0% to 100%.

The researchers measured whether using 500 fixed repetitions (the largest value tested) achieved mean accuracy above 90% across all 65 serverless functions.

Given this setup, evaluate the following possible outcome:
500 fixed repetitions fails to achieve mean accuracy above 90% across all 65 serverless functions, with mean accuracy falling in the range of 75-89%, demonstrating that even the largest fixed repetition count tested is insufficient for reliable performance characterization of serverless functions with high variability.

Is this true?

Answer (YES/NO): NO